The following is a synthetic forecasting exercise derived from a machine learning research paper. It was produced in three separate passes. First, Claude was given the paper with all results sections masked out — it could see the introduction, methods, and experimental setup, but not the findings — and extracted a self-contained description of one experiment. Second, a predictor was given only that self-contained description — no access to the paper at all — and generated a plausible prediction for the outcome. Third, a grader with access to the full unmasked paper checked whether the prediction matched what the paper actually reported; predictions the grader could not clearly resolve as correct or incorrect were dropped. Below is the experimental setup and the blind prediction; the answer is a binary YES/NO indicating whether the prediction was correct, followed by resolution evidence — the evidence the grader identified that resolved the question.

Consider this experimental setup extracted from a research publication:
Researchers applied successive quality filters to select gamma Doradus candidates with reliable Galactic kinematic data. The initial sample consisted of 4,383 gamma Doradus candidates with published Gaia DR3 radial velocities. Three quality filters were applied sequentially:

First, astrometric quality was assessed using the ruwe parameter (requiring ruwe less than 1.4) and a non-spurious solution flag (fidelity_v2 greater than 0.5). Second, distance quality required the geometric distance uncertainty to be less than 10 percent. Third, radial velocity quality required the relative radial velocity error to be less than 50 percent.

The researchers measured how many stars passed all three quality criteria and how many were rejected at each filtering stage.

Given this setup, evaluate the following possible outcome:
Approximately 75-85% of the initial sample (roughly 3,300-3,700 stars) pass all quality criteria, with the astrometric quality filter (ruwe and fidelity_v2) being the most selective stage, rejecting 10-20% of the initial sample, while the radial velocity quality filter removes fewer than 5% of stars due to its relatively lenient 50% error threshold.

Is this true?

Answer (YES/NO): NO